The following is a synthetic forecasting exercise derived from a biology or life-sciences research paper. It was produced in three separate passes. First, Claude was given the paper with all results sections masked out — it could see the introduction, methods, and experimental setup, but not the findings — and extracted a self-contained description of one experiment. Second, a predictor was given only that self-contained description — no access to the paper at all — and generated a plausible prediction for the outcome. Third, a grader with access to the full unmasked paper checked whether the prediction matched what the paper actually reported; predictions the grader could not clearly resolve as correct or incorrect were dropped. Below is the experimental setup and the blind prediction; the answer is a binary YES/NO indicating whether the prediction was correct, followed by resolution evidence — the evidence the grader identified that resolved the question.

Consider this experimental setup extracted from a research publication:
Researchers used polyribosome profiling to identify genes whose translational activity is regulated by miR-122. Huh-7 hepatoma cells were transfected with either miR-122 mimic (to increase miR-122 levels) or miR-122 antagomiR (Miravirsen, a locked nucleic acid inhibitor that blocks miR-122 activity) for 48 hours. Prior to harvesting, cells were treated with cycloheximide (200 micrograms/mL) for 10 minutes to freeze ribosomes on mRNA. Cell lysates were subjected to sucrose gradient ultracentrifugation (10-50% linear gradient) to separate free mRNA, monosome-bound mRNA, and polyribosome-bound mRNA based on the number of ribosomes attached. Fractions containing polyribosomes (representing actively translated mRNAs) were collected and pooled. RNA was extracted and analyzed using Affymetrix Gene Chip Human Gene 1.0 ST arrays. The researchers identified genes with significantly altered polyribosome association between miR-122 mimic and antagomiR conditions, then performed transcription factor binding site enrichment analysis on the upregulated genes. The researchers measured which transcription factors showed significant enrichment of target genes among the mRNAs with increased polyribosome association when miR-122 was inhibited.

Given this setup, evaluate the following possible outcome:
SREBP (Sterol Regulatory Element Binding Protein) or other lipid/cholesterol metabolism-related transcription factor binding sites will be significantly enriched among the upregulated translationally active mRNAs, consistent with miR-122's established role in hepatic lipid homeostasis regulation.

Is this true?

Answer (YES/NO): NO